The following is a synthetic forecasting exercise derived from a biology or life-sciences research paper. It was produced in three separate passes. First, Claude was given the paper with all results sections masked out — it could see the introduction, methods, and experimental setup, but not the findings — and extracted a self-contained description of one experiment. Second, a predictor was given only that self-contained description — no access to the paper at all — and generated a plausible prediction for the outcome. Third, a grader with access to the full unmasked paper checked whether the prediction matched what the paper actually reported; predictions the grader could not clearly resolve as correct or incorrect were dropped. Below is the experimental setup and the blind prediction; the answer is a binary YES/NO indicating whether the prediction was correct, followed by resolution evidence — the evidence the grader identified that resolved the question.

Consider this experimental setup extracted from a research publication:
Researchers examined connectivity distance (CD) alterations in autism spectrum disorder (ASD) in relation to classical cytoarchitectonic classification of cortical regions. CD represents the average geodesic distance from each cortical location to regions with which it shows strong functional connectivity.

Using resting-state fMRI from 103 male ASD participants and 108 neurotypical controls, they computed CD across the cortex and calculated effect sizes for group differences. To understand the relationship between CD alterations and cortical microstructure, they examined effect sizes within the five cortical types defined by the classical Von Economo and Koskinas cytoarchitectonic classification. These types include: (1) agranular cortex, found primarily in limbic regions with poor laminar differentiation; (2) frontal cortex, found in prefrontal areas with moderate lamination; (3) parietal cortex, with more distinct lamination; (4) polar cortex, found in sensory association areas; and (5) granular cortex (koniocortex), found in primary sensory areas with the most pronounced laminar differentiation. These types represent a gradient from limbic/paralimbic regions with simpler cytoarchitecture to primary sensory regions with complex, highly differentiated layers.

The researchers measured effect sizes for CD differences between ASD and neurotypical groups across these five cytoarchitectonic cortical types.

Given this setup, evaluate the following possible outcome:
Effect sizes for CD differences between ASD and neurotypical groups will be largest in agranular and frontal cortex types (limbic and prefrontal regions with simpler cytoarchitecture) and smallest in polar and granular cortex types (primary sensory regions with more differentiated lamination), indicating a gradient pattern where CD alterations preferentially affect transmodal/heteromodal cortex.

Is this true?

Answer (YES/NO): NO